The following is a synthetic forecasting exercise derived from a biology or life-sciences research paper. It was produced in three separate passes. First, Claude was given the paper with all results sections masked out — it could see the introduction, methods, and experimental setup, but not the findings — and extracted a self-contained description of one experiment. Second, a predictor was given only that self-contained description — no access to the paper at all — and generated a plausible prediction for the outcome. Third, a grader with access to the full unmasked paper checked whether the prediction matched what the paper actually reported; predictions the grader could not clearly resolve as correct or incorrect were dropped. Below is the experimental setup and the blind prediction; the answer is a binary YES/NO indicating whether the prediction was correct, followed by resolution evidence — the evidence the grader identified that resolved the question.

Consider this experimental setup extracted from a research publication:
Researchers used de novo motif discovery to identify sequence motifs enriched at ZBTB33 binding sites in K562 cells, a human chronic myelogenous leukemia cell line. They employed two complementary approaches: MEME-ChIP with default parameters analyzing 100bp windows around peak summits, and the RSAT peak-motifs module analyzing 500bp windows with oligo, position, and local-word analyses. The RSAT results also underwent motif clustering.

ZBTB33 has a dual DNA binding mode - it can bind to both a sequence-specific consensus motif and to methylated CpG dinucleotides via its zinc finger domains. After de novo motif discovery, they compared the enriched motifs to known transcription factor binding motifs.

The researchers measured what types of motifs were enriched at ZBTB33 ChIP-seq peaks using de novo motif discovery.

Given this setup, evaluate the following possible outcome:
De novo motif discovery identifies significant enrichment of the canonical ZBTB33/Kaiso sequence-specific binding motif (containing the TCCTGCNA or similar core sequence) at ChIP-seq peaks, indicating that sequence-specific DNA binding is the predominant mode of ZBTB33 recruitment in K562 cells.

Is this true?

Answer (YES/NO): NO